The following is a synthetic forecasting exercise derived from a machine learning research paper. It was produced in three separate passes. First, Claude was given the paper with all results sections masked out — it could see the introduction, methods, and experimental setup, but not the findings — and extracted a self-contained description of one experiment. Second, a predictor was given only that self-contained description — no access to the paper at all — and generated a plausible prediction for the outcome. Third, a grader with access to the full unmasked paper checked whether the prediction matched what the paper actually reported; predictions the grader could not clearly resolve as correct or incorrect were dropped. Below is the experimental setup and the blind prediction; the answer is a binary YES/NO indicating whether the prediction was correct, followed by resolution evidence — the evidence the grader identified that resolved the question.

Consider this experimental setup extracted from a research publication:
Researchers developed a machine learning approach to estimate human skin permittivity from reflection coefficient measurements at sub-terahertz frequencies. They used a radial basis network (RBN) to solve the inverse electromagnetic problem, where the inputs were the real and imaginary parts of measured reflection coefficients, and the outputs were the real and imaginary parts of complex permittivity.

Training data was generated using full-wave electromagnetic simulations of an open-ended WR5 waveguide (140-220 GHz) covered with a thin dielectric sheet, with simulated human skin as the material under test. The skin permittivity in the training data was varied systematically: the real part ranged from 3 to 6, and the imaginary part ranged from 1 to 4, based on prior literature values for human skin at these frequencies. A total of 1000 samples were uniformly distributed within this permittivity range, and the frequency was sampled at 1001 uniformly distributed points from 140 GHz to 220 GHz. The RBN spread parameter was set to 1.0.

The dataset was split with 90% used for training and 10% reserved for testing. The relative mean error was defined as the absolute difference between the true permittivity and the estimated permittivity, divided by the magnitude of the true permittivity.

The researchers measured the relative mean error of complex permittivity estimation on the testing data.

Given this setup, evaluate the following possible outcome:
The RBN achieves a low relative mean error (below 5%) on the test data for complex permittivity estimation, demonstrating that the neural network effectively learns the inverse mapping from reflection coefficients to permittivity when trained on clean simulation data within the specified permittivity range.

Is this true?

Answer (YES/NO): YES